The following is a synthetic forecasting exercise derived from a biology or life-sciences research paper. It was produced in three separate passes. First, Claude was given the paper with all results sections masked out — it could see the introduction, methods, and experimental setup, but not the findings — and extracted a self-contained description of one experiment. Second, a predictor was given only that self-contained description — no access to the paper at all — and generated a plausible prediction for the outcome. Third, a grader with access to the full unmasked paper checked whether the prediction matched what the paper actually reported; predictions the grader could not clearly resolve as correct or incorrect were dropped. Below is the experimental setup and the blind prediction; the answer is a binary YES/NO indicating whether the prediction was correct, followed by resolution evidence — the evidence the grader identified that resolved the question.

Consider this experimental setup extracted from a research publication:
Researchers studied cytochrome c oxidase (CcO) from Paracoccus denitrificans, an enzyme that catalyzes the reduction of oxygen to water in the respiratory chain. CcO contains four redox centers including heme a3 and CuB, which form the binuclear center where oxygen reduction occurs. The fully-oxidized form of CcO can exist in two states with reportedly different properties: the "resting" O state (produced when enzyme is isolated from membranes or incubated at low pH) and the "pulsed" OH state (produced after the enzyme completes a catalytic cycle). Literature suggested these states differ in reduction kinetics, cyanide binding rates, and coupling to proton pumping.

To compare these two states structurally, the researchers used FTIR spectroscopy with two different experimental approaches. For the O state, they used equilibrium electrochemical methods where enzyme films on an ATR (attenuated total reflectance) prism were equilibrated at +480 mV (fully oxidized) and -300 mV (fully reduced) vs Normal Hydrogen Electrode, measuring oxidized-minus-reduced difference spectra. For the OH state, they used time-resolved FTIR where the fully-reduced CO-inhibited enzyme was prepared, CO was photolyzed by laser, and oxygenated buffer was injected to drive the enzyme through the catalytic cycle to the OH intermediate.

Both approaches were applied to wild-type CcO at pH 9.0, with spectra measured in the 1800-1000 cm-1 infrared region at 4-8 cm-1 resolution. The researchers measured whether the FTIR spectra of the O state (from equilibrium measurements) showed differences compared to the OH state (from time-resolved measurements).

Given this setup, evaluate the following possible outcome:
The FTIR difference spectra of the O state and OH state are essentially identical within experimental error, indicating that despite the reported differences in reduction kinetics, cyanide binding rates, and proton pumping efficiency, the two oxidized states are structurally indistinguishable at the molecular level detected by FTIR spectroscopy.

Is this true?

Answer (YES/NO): YES